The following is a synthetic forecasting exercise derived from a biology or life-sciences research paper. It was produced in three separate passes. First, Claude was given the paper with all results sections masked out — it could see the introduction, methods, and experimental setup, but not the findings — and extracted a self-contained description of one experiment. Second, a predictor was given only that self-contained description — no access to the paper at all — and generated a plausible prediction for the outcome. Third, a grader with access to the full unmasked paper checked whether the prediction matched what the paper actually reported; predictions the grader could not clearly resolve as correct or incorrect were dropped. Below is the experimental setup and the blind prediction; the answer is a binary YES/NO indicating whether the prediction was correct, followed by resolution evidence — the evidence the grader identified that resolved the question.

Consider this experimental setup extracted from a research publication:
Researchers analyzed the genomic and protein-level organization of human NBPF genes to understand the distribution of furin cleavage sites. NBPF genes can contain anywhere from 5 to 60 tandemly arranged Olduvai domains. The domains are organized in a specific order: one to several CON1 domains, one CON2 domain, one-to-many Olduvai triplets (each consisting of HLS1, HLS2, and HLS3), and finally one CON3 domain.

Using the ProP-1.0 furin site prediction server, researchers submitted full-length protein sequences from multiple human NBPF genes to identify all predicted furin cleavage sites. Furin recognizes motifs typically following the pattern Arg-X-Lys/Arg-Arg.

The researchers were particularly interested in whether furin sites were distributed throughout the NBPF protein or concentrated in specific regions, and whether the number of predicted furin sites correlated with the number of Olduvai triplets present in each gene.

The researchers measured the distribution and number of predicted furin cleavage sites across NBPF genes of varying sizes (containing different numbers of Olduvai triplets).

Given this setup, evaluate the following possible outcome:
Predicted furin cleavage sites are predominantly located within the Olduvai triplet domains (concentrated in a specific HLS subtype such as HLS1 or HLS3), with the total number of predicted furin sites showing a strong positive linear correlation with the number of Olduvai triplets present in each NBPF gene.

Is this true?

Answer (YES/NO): YES